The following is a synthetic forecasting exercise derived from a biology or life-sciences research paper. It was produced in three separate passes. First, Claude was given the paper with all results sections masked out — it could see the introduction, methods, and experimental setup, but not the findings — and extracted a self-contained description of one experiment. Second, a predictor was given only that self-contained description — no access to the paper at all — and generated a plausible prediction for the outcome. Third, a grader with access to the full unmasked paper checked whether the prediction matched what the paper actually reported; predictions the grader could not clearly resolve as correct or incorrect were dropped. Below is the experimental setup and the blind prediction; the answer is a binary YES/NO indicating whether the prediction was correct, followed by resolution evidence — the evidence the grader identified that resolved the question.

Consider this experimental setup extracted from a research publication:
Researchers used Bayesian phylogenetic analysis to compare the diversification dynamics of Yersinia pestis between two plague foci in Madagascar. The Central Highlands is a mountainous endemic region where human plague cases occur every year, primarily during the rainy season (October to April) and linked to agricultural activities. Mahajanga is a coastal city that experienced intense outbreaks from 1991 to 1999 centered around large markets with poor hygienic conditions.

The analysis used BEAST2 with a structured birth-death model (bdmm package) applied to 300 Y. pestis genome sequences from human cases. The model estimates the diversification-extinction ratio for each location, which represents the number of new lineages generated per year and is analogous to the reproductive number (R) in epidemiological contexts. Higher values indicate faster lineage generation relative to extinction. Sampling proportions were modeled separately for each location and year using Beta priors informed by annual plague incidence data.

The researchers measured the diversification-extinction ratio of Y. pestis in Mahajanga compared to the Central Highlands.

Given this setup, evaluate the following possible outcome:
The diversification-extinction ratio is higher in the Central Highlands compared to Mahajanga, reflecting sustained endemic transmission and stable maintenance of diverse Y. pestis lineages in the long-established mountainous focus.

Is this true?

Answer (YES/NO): NO